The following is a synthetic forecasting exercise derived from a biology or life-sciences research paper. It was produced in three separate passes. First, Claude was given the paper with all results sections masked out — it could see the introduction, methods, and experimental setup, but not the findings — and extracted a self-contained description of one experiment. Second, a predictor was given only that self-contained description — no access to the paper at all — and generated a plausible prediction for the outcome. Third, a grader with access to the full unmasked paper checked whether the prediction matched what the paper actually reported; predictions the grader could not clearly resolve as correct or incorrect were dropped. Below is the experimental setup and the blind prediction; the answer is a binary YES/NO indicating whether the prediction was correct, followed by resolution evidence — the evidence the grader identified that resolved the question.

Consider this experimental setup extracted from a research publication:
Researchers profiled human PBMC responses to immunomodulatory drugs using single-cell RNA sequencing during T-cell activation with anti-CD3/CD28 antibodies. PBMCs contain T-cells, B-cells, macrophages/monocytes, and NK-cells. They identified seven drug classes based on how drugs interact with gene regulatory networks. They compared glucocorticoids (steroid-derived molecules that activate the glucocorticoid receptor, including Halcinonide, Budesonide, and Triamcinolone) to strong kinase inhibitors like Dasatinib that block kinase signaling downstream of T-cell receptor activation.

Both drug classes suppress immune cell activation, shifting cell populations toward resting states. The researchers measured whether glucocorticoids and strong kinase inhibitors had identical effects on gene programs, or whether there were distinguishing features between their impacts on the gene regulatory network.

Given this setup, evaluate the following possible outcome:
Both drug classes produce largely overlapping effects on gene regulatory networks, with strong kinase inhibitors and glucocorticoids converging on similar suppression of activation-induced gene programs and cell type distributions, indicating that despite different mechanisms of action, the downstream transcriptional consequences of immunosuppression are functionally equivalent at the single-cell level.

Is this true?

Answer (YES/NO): NO